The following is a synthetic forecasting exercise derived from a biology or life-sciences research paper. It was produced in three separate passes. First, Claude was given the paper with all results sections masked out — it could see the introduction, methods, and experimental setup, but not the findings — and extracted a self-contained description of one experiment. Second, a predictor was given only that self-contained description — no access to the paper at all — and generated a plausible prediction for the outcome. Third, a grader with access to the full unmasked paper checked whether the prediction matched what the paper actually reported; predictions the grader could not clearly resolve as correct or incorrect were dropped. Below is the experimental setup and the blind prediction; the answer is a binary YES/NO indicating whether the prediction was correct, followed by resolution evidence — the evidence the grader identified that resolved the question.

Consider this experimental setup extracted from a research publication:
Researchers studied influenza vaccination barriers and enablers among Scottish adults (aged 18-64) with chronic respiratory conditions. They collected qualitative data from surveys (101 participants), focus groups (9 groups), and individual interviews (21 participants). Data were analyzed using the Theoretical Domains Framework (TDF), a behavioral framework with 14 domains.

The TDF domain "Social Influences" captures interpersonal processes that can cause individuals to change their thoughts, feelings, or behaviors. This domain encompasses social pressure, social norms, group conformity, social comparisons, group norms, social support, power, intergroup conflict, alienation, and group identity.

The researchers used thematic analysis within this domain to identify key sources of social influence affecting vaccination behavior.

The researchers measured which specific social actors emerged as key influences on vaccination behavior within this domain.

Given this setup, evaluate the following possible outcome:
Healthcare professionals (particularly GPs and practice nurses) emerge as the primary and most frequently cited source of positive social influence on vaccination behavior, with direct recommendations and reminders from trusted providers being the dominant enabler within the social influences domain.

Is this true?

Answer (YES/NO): NO